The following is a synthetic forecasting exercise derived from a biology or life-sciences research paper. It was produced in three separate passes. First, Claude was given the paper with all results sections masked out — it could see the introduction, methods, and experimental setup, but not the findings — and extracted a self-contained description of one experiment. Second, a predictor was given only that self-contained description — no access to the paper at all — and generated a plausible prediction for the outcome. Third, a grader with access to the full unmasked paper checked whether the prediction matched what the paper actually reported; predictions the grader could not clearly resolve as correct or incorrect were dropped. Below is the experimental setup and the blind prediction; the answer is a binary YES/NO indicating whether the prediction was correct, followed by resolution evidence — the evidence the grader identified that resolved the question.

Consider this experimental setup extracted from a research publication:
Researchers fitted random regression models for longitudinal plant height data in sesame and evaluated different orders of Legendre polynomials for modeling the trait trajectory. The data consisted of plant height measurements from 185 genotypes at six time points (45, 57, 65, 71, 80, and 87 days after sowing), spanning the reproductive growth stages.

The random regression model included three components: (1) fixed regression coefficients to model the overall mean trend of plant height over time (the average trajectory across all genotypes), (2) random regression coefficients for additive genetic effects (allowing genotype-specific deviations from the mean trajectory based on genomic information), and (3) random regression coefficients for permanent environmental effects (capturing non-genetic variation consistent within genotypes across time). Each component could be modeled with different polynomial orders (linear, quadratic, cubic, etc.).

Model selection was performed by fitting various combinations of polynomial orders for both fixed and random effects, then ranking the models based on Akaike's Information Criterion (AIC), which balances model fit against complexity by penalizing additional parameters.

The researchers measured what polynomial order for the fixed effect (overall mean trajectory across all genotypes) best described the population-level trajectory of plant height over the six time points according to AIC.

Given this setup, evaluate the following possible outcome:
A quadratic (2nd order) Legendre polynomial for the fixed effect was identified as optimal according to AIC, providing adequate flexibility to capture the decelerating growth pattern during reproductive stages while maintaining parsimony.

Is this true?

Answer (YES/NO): YES